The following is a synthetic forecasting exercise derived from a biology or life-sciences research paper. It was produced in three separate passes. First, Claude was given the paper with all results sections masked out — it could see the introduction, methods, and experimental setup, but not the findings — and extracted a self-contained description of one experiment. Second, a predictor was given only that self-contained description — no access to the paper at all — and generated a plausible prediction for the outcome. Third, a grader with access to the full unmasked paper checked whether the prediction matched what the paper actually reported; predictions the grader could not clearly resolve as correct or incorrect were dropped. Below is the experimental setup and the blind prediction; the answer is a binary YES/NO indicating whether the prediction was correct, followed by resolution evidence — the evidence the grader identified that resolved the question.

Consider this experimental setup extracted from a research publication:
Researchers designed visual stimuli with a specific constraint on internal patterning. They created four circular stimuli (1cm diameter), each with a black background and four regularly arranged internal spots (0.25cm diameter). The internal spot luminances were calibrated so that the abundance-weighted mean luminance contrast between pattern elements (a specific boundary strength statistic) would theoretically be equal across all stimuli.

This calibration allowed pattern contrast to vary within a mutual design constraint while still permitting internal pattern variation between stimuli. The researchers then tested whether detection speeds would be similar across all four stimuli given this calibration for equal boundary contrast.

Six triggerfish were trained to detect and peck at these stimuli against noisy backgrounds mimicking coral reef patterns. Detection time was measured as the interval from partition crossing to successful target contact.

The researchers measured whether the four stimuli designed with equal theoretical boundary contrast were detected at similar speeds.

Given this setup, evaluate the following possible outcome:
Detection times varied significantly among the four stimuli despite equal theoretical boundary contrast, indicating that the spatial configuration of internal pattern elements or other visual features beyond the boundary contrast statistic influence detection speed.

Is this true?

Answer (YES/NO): YES